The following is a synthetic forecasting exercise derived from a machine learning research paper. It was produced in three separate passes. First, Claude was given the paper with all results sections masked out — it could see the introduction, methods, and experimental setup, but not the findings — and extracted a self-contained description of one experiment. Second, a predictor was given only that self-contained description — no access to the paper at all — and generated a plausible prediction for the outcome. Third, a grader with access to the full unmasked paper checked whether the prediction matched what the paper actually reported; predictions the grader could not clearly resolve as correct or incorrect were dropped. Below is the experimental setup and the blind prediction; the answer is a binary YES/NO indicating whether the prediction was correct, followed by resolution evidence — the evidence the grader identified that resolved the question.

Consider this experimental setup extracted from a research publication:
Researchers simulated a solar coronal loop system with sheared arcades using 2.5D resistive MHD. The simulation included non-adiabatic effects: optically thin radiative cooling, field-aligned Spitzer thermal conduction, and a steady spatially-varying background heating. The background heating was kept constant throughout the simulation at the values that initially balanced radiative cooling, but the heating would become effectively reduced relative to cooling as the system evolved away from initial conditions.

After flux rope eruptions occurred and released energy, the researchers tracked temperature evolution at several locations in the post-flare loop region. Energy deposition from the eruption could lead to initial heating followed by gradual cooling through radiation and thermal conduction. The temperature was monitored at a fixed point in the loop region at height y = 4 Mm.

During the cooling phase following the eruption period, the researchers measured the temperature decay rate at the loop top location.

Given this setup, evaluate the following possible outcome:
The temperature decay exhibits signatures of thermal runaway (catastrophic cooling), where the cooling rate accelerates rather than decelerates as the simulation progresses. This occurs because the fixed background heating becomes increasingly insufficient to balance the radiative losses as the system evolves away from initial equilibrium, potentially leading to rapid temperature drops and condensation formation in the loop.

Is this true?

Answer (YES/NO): YES